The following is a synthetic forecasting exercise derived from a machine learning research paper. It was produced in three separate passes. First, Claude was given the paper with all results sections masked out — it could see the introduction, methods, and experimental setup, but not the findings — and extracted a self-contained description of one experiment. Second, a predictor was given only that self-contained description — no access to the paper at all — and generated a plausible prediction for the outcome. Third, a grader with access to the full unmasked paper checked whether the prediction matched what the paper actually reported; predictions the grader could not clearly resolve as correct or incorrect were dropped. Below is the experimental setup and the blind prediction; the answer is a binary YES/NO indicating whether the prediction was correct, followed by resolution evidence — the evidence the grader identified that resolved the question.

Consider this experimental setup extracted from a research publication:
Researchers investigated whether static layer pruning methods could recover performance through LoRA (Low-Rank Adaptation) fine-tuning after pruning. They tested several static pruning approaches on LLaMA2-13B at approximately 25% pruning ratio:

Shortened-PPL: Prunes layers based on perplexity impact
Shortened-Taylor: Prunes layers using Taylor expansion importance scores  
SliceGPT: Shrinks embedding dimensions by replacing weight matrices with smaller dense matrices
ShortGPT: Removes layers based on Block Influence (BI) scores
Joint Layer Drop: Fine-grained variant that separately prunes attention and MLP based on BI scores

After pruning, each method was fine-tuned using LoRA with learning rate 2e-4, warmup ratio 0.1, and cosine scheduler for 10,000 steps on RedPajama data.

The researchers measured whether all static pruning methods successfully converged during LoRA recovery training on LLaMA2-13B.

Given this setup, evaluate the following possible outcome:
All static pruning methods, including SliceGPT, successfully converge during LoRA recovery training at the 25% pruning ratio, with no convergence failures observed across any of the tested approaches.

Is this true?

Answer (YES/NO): NO